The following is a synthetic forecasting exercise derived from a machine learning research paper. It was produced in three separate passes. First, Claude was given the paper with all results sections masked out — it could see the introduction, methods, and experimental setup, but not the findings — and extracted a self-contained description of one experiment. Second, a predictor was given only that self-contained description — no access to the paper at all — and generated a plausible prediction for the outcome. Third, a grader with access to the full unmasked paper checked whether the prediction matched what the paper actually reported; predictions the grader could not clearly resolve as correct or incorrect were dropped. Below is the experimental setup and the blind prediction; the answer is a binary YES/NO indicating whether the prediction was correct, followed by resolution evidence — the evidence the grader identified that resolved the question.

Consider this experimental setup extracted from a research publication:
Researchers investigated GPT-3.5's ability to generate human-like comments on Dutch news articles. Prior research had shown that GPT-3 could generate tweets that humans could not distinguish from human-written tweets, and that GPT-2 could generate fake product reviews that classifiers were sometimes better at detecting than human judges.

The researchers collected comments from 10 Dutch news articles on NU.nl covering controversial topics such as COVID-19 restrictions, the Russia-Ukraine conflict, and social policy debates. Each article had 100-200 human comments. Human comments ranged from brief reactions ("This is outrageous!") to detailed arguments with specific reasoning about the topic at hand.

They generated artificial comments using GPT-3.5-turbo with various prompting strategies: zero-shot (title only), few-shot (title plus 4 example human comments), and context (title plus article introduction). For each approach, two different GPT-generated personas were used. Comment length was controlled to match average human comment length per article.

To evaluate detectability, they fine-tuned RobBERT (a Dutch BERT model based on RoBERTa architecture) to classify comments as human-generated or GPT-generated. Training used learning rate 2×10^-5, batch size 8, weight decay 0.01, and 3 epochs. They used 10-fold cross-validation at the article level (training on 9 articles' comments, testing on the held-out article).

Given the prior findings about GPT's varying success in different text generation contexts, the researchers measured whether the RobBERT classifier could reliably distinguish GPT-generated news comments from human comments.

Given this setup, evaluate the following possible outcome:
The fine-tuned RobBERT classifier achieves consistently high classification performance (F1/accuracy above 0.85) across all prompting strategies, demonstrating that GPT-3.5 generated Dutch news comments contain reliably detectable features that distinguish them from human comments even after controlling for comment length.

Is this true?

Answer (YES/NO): YES